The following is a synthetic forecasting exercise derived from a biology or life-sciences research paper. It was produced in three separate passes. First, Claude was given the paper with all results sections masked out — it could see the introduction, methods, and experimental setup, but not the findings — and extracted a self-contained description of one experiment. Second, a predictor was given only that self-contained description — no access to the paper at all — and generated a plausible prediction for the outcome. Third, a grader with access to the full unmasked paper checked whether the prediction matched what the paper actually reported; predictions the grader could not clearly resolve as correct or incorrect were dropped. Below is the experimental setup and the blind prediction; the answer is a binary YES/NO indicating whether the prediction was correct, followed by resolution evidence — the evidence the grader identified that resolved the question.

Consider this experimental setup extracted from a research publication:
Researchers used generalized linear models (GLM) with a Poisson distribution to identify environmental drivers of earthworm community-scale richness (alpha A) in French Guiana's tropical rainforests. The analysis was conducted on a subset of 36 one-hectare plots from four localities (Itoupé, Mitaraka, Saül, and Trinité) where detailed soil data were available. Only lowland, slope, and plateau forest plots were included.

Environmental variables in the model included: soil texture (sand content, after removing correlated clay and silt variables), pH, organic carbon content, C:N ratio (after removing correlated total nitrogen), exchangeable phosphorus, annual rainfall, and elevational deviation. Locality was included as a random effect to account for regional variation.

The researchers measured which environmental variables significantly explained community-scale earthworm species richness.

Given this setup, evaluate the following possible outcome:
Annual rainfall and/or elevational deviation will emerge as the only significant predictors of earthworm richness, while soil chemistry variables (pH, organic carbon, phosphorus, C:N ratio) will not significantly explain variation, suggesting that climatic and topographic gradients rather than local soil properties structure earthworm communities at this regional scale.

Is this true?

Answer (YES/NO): NO